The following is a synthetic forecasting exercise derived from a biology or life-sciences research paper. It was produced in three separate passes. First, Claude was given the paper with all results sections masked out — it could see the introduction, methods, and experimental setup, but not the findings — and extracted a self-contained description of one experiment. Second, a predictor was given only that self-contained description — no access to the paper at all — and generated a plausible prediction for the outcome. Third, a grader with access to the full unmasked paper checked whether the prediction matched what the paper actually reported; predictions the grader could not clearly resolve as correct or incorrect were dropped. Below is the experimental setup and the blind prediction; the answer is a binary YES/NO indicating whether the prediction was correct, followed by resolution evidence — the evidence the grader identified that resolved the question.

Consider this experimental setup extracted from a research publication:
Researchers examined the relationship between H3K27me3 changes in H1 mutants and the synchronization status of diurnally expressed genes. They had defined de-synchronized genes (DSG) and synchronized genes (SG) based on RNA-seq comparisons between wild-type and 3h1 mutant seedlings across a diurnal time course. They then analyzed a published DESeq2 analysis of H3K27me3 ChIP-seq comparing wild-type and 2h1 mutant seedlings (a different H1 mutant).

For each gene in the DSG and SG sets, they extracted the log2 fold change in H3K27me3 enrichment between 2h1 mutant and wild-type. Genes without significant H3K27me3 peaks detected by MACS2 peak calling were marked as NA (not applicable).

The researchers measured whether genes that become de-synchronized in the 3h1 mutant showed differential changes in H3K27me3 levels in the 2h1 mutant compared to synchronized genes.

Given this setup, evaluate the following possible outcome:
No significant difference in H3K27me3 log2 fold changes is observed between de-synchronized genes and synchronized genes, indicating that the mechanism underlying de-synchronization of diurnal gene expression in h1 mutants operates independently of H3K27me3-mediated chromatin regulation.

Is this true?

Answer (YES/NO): NO